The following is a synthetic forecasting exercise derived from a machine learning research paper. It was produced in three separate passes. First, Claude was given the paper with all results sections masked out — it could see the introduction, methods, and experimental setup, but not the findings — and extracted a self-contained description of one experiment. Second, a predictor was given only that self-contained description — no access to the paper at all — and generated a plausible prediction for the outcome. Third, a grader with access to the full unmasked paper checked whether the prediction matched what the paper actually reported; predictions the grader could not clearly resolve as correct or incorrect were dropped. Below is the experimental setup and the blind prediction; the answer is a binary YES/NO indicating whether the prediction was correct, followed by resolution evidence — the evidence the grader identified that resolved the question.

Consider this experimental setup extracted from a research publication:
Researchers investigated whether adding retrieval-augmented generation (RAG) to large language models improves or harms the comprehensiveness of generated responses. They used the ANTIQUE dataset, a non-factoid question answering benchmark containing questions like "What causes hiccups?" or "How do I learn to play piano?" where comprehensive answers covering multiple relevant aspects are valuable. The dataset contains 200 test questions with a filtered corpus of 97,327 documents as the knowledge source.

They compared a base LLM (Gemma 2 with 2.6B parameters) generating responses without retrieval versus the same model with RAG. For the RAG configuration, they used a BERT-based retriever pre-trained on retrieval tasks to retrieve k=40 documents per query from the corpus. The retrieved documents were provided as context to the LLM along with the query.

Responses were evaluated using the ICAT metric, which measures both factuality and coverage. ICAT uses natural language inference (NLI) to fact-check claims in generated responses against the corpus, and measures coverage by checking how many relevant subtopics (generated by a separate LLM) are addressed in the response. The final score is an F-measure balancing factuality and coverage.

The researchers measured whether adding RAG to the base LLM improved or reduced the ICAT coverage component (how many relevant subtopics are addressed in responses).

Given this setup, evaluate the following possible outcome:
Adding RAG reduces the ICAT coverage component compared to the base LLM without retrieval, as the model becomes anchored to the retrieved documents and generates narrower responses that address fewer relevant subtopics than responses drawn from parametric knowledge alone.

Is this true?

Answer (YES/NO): YES